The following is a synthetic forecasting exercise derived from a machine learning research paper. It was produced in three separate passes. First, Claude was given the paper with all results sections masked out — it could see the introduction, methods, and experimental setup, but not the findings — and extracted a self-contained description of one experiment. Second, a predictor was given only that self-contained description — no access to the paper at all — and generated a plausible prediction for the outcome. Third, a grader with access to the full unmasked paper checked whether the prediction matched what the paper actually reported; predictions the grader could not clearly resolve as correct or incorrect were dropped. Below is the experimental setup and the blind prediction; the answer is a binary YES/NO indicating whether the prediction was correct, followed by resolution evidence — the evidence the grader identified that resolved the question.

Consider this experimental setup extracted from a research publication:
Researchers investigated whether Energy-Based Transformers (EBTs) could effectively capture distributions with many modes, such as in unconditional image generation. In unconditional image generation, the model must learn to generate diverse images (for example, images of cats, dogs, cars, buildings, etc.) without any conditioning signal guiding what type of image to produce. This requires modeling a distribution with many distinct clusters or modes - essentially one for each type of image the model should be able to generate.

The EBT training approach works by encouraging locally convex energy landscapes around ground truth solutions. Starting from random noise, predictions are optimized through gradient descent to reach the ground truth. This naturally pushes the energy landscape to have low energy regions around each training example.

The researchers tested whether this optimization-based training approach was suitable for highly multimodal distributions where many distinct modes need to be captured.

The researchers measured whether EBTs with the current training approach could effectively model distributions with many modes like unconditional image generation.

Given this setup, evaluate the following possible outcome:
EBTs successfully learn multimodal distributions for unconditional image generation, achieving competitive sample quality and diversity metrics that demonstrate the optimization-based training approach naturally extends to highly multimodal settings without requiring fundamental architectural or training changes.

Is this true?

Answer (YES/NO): NO